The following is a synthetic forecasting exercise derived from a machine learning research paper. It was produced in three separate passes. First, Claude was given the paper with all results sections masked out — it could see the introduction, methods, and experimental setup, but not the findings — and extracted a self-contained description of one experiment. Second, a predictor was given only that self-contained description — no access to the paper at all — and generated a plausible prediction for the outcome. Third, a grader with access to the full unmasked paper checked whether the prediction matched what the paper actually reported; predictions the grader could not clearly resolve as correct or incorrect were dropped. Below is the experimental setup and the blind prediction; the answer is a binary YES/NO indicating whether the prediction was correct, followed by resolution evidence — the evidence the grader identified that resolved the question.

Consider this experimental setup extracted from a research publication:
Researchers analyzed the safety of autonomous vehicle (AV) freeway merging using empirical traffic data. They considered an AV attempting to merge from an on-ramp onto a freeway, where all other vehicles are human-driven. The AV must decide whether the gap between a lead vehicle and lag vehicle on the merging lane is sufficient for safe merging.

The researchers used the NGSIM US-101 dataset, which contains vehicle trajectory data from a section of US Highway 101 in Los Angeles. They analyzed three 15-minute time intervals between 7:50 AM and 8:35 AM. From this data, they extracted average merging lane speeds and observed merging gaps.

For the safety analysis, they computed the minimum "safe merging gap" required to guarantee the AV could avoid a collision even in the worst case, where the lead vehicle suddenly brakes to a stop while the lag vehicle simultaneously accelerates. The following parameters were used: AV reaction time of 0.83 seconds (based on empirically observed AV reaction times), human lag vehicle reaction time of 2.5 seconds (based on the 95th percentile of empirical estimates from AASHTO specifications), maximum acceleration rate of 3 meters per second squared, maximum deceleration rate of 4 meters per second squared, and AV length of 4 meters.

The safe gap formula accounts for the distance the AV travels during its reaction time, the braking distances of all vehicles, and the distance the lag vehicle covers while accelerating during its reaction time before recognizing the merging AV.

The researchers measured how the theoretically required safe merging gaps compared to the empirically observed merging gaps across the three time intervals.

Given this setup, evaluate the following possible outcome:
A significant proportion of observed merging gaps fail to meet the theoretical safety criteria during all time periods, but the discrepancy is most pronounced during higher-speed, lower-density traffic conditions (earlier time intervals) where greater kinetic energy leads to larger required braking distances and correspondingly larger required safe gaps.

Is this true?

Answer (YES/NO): NO